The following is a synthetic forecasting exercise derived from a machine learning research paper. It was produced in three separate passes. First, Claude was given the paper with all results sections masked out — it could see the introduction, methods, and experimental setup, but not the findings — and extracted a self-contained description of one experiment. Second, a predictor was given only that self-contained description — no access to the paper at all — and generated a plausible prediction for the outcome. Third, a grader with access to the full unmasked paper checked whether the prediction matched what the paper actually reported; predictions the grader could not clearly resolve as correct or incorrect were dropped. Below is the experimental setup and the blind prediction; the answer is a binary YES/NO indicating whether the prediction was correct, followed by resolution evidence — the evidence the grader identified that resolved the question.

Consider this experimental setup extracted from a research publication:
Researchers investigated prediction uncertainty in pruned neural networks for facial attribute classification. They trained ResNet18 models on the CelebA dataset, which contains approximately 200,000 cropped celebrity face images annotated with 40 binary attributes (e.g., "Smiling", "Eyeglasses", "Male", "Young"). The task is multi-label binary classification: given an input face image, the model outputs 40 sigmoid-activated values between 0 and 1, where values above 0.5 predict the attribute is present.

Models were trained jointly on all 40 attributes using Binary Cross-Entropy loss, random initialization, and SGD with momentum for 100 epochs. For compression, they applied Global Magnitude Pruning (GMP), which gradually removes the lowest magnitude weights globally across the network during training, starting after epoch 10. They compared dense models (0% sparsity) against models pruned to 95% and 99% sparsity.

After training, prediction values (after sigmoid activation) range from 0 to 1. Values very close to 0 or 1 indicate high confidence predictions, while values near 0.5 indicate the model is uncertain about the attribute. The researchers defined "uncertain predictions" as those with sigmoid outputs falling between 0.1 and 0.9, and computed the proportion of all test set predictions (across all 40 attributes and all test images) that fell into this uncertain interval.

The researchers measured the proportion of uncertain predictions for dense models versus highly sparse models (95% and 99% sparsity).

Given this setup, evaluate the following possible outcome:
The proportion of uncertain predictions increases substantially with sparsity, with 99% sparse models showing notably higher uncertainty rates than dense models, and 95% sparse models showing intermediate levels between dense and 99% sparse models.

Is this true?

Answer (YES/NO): YES